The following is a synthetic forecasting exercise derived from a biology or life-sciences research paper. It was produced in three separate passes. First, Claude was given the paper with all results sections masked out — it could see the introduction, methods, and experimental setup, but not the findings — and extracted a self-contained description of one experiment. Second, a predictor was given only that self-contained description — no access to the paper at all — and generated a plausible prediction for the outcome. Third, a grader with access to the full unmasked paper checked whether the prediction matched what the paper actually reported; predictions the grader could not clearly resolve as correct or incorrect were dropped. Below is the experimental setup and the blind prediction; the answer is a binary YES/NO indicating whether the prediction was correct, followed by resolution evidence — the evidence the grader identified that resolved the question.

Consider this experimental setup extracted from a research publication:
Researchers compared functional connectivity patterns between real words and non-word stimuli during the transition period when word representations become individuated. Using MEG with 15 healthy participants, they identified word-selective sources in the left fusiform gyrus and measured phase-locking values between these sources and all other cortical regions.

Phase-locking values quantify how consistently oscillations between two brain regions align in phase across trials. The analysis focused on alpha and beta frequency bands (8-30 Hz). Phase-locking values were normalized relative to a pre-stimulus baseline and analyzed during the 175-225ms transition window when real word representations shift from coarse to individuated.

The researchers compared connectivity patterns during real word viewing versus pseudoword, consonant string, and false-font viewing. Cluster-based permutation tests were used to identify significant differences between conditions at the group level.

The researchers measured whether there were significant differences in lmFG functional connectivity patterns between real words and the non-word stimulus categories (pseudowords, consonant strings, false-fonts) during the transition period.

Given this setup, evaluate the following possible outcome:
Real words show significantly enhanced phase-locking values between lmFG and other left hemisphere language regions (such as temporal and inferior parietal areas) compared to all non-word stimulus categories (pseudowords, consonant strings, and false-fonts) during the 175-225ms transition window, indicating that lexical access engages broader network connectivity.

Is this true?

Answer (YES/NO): NO